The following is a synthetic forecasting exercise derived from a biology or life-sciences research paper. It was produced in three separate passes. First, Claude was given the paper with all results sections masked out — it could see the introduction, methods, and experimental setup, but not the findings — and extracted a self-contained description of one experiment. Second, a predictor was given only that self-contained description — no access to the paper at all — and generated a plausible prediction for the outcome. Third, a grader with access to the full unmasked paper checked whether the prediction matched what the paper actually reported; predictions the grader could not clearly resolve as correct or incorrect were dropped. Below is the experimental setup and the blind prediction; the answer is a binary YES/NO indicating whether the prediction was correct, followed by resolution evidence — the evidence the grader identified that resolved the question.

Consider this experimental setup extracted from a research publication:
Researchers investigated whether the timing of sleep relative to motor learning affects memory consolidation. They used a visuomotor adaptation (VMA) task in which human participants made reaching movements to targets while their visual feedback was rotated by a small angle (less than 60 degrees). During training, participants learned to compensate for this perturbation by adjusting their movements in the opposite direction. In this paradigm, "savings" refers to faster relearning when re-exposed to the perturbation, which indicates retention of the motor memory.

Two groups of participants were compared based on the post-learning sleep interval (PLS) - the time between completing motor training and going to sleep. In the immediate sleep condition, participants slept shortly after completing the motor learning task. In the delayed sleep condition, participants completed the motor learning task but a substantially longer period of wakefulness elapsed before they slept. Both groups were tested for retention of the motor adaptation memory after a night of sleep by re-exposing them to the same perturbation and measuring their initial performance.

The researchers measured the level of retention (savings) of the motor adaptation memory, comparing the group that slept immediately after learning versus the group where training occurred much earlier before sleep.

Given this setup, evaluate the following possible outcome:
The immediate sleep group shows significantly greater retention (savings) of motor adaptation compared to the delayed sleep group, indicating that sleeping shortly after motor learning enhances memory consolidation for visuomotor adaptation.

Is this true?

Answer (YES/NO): YES